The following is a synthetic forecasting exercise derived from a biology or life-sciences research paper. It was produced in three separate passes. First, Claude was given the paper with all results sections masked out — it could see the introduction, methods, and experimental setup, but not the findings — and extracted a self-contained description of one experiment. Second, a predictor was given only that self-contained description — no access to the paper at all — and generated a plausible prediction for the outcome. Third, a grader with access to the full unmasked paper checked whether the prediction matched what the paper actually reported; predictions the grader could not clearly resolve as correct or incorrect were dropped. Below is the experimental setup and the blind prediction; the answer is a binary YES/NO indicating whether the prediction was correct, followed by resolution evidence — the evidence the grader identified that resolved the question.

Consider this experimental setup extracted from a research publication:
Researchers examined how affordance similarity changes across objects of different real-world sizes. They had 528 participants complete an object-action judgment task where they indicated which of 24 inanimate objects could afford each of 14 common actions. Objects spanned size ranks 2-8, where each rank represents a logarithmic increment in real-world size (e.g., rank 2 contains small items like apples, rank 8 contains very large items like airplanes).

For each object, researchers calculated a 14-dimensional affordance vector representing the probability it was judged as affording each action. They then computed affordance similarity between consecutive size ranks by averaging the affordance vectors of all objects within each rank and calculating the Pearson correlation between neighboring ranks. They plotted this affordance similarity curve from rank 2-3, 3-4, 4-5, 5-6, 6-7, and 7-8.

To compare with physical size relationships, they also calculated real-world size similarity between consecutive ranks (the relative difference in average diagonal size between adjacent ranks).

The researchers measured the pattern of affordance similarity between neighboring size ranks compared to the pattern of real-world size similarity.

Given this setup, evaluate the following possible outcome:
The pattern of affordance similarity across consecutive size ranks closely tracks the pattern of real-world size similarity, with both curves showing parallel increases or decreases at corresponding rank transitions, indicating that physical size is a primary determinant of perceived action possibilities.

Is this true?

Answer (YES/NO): NO